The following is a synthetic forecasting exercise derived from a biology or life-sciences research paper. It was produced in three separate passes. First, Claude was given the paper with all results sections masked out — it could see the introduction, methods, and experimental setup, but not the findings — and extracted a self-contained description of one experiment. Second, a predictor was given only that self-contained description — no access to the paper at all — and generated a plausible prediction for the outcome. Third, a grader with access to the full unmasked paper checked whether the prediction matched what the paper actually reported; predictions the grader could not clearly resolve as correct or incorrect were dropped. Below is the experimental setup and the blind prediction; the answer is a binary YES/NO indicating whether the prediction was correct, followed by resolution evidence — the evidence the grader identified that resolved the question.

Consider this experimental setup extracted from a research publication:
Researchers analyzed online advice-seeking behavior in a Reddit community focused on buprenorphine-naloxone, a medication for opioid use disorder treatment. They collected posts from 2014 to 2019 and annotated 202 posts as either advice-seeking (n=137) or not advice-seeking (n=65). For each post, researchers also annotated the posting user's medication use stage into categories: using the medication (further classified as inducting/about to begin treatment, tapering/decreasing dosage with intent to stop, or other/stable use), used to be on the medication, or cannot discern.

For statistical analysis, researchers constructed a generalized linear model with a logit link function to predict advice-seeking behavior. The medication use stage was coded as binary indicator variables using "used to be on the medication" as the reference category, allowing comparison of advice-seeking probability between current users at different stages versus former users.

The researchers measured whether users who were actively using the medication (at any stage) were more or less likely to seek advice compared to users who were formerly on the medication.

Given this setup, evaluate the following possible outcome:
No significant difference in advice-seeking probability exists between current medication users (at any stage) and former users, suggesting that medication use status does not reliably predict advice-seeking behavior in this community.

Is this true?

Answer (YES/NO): NO